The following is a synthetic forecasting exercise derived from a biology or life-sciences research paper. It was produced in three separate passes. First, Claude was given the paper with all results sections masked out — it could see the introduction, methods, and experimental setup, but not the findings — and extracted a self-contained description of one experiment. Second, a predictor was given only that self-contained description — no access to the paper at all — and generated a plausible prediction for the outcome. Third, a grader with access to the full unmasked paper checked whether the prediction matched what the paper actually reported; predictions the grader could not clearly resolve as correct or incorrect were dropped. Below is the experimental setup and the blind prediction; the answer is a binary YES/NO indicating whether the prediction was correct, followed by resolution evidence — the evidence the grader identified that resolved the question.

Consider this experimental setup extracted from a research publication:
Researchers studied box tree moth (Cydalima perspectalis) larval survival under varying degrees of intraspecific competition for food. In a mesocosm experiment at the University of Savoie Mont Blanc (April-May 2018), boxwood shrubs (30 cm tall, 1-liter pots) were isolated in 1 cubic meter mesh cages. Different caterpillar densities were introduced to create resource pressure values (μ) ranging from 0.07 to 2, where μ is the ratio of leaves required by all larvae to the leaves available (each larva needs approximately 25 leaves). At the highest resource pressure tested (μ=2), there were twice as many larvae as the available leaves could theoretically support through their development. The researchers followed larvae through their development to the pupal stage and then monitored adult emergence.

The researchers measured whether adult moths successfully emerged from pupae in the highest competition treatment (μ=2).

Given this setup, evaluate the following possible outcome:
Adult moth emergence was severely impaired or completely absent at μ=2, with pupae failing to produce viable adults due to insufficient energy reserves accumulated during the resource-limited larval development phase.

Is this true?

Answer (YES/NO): YES